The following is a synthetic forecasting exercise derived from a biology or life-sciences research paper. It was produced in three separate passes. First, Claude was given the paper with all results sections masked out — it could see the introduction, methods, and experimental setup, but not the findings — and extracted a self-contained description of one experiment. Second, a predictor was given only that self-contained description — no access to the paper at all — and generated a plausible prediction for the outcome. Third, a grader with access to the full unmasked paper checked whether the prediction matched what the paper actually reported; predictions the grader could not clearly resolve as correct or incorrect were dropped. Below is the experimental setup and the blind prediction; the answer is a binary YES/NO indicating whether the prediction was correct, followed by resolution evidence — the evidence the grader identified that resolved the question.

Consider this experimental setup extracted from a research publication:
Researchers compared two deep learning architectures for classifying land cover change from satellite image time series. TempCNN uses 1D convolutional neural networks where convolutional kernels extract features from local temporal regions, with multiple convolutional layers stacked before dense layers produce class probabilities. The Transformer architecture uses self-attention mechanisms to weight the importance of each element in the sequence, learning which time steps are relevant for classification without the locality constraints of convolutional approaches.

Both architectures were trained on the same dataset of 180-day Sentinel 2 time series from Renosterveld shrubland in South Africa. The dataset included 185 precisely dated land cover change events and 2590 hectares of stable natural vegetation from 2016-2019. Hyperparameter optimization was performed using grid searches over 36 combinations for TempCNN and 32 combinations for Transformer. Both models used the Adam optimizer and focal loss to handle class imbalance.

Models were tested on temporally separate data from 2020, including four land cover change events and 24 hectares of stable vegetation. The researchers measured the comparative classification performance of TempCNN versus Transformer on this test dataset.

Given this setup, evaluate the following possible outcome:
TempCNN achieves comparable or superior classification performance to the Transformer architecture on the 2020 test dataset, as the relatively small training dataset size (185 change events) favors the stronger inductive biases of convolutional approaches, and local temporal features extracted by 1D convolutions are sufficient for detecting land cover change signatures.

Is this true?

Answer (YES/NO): YES